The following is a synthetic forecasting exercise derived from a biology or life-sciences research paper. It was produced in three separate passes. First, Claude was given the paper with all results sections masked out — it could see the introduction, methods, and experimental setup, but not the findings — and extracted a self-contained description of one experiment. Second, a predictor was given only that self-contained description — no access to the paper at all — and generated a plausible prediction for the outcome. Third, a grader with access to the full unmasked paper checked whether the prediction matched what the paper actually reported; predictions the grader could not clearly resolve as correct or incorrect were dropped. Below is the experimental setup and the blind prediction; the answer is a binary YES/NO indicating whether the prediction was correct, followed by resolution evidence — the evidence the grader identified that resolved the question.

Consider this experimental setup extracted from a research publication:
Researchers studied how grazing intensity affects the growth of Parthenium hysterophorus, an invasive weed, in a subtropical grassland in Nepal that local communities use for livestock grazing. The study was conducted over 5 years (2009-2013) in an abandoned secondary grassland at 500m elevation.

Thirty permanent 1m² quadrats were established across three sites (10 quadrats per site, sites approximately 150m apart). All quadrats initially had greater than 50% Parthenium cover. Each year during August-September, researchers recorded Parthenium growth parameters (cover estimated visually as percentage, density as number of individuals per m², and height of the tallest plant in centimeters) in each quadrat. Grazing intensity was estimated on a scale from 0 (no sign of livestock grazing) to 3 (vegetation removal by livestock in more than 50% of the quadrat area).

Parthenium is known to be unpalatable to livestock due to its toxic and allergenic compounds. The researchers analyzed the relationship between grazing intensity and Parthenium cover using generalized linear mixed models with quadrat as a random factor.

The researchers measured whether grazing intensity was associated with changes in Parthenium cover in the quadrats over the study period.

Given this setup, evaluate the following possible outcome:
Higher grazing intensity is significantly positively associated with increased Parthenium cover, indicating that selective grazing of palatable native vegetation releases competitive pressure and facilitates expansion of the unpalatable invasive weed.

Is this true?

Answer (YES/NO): NO